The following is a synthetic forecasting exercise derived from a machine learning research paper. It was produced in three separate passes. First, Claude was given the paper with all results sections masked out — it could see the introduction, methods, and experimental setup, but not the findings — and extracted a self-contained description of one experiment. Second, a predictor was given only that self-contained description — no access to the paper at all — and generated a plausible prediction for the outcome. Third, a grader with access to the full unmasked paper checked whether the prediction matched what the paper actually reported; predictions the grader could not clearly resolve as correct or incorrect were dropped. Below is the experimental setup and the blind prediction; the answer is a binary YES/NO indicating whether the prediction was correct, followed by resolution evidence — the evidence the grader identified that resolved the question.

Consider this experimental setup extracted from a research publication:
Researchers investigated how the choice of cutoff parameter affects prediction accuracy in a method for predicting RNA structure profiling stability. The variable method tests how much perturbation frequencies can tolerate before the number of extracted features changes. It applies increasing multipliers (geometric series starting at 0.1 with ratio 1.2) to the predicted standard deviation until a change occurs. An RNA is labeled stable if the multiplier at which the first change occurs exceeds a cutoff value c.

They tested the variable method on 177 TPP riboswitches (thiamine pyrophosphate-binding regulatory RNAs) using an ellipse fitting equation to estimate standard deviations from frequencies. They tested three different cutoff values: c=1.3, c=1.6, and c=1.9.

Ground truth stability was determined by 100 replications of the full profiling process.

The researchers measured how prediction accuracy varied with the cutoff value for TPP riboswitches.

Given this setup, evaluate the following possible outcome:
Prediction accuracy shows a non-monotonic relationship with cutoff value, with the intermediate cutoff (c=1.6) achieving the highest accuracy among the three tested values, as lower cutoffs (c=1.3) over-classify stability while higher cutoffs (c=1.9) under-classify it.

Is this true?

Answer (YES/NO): NO